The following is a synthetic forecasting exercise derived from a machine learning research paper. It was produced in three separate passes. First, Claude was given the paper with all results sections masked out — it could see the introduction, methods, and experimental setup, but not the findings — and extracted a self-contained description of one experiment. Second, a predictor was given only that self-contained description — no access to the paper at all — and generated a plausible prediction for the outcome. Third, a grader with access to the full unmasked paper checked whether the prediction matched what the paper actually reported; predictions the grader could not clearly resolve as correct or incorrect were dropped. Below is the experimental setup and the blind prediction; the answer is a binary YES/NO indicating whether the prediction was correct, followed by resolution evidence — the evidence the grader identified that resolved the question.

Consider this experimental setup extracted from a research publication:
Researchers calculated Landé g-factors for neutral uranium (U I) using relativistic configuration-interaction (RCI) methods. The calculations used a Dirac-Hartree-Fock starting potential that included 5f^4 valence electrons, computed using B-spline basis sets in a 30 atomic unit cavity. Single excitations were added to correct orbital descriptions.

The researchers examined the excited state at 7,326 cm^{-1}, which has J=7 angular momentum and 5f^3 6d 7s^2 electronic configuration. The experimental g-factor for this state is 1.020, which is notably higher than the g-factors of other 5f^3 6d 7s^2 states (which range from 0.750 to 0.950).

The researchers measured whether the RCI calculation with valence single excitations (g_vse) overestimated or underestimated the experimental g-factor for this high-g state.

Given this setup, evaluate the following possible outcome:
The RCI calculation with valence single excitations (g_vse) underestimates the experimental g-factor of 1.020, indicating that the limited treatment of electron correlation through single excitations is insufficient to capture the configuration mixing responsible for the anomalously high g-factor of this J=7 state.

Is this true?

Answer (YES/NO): NO